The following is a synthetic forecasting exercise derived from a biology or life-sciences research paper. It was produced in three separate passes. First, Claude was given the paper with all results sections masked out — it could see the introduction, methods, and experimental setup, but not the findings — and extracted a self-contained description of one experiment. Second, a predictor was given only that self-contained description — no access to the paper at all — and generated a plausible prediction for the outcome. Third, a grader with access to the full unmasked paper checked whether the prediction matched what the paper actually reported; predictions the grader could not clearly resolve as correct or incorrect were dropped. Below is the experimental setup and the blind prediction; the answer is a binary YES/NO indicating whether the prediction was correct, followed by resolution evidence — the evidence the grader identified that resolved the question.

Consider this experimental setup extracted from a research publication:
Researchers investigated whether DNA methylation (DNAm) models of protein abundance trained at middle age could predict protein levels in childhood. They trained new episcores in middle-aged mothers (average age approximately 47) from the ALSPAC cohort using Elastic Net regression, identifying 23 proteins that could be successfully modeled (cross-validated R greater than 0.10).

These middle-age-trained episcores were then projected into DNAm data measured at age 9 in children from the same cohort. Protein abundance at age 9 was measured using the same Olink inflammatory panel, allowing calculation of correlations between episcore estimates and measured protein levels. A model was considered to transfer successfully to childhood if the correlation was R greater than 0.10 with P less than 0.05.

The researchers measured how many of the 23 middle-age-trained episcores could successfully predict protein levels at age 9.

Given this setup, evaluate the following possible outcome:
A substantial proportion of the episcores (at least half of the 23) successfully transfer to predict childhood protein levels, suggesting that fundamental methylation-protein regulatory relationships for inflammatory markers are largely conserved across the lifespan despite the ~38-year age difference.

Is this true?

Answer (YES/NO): NO